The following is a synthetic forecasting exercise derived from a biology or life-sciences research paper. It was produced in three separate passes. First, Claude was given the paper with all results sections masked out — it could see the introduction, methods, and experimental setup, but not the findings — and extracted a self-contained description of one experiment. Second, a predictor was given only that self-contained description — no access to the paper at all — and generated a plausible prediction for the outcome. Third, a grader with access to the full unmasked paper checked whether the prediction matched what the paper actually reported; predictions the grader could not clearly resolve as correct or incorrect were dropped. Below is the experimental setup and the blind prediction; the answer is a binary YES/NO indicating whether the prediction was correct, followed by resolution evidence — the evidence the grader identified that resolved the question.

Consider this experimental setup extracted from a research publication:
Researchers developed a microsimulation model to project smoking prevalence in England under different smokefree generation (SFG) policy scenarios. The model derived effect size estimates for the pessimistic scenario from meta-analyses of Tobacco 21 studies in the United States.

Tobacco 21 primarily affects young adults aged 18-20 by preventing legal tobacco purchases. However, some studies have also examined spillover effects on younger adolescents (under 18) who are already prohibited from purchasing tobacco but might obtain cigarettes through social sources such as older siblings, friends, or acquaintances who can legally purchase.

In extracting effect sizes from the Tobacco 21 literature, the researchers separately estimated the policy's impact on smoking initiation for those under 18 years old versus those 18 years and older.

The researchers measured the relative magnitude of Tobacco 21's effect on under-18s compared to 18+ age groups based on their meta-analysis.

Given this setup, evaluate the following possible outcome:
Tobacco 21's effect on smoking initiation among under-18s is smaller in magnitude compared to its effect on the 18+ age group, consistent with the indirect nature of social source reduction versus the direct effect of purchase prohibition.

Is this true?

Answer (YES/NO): YES